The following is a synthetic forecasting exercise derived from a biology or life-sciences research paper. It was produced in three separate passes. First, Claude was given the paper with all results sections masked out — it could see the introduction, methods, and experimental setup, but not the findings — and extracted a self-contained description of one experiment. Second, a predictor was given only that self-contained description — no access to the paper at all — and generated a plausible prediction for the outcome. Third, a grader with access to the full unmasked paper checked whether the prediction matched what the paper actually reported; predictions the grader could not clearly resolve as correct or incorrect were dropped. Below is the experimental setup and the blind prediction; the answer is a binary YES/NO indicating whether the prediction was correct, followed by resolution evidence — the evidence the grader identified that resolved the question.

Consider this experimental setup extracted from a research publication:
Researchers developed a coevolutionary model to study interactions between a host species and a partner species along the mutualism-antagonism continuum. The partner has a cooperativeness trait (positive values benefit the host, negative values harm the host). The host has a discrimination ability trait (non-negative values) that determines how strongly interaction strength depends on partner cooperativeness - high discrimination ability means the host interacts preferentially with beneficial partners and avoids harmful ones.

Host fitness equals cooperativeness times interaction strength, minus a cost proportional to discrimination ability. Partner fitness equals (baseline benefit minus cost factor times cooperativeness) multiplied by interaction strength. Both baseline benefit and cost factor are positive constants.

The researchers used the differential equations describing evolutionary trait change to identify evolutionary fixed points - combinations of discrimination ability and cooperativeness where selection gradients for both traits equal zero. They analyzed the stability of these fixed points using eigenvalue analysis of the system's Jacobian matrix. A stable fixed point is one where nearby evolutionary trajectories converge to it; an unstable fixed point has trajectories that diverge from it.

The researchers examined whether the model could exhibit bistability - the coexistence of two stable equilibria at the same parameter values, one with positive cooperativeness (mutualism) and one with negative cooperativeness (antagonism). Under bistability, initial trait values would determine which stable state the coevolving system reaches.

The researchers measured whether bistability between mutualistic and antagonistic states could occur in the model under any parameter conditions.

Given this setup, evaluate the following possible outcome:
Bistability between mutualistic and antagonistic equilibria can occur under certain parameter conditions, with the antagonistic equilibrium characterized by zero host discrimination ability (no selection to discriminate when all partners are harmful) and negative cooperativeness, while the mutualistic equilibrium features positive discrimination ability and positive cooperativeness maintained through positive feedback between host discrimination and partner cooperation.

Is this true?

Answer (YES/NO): NO